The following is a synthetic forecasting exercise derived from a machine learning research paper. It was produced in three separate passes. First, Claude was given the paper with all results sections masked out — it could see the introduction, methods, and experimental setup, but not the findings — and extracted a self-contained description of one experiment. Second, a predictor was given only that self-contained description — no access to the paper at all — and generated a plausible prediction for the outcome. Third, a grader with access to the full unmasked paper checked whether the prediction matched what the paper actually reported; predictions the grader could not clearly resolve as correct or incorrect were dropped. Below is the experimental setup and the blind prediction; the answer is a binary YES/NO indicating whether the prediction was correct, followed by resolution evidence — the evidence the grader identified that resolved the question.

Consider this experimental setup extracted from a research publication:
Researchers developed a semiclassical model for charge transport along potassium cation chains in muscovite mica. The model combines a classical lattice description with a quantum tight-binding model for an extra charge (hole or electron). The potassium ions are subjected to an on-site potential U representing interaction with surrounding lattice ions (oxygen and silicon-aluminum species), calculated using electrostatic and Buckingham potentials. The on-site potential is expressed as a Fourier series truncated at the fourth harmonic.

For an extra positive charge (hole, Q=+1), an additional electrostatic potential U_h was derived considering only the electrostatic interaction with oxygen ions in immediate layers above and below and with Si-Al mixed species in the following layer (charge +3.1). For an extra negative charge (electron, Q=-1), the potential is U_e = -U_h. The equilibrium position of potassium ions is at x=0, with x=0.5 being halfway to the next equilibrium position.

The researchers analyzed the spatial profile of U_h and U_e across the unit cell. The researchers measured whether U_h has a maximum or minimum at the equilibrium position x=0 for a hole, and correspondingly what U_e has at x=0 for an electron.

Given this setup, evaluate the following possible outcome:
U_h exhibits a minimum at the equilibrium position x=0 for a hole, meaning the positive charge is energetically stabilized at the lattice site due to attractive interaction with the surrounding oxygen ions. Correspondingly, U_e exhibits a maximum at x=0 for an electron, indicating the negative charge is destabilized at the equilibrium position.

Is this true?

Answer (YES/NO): NO